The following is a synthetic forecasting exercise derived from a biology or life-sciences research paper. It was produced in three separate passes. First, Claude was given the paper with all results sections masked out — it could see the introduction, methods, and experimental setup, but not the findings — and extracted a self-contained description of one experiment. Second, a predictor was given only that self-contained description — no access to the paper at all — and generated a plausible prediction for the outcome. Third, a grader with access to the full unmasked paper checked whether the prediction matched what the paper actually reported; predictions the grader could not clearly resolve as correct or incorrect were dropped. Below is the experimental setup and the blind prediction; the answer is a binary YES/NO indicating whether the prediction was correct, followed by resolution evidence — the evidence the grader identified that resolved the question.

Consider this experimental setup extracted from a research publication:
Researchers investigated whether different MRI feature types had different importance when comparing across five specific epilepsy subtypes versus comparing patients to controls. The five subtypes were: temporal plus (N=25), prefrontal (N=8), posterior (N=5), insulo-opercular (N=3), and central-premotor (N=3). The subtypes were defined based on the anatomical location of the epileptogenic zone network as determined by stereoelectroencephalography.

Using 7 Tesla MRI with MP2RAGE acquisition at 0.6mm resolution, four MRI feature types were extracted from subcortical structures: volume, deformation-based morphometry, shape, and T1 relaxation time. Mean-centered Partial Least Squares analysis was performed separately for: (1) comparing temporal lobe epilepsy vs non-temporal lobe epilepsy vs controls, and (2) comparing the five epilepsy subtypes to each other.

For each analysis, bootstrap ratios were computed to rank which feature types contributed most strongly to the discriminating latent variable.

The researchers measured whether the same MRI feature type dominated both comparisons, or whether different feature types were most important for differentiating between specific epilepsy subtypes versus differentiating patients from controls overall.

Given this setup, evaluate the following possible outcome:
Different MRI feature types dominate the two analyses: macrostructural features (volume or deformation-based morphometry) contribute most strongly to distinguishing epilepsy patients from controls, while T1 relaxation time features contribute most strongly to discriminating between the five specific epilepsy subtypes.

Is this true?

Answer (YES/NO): YES